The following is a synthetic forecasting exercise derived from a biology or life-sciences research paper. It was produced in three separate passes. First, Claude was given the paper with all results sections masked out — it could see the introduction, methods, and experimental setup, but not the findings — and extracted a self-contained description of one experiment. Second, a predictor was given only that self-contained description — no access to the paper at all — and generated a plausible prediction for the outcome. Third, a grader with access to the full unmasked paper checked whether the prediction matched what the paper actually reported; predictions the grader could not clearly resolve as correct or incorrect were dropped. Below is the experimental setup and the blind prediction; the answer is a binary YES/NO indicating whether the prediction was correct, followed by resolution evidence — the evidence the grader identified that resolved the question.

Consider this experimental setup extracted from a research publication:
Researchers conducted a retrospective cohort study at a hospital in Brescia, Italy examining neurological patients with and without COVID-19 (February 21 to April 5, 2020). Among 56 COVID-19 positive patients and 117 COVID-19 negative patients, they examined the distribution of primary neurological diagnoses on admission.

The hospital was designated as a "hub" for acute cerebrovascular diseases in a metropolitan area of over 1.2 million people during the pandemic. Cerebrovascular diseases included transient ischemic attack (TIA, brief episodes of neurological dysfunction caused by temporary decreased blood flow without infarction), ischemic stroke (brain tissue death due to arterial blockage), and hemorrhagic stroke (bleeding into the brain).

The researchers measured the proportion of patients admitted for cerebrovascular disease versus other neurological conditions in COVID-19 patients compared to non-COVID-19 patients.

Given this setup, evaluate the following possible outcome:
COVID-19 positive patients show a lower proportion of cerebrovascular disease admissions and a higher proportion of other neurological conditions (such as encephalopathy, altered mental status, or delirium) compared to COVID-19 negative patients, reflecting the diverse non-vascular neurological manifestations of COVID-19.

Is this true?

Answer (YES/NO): NO